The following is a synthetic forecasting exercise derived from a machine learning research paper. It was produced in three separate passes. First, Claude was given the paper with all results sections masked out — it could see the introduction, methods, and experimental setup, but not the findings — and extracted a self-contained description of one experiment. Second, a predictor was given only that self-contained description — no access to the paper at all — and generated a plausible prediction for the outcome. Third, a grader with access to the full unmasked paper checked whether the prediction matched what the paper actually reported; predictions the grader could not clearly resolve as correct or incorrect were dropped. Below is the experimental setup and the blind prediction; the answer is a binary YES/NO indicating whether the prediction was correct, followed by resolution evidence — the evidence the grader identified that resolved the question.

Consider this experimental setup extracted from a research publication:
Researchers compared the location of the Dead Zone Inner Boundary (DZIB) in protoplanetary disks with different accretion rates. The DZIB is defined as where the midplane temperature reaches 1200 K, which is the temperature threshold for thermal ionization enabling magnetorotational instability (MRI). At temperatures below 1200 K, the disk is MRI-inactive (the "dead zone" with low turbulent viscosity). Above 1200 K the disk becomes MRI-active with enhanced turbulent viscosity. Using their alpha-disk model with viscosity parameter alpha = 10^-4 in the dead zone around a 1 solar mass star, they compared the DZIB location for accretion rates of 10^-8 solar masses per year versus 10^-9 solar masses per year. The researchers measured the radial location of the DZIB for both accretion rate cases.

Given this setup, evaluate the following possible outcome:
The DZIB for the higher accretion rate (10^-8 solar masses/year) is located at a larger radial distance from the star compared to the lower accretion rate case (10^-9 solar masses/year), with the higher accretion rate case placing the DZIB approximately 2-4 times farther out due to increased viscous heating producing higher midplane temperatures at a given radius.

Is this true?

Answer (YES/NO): NO